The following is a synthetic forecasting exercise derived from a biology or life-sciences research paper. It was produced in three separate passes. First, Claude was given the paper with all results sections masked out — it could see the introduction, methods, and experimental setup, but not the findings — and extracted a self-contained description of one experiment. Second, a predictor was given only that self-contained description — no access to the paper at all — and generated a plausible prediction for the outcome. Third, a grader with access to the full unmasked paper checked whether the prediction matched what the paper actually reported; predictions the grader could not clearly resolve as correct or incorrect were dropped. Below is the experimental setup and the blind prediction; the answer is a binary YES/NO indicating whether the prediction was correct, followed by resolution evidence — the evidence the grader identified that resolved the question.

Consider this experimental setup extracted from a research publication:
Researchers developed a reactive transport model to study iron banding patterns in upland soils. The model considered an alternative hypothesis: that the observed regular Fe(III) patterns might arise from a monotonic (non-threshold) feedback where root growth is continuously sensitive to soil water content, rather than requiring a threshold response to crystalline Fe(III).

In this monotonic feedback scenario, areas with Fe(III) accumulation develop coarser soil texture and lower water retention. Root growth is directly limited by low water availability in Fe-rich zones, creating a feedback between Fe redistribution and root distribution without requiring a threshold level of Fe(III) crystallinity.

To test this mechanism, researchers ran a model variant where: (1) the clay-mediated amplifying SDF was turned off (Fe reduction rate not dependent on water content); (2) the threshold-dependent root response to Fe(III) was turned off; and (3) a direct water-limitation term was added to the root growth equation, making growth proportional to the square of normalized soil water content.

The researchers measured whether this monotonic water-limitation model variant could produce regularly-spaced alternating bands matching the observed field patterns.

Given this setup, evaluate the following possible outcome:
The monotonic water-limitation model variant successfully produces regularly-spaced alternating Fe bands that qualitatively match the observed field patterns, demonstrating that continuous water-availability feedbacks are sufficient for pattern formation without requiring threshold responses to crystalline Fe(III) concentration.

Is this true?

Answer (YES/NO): NO